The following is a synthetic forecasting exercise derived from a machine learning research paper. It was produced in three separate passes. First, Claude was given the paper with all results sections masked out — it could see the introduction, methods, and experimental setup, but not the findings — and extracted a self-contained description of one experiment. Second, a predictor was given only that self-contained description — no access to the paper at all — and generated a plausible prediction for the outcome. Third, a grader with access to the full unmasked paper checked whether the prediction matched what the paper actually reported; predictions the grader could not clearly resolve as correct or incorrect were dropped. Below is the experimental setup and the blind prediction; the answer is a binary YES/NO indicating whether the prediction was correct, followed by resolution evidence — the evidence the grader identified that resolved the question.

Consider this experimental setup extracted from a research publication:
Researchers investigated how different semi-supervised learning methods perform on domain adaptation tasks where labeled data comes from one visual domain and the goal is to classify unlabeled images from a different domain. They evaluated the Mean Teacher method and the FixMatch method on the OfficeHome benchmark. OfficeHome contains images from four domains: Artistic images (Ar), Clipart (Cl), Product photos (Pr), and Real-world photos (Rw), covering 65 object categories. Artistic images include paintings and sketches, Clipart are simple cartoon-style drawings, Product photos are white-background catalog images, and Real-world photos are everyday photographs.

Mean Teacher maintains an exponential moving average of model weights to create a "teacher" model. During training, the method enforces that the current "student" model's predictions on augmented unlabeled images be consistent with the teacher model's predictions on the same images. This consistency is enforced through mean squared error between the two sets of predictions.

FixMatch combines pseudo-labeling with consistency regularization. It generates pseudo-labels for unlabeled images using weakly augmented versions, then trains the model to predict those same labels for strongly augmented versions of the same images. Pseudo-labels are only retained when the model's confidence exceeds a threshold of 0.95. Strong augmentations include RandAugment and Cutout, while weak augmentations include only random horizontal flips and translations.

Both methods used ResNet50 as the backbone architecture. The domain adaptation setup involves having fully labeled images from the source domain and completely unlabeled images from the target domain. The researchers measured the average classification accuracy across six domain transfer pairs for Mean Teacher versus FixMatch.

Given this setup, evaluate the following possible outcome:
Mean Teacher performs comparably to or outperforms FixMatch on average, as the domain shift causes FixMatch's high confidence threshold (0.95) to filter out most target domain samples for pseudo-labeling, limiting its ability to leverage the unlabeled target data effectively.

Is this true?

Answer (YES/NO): NO